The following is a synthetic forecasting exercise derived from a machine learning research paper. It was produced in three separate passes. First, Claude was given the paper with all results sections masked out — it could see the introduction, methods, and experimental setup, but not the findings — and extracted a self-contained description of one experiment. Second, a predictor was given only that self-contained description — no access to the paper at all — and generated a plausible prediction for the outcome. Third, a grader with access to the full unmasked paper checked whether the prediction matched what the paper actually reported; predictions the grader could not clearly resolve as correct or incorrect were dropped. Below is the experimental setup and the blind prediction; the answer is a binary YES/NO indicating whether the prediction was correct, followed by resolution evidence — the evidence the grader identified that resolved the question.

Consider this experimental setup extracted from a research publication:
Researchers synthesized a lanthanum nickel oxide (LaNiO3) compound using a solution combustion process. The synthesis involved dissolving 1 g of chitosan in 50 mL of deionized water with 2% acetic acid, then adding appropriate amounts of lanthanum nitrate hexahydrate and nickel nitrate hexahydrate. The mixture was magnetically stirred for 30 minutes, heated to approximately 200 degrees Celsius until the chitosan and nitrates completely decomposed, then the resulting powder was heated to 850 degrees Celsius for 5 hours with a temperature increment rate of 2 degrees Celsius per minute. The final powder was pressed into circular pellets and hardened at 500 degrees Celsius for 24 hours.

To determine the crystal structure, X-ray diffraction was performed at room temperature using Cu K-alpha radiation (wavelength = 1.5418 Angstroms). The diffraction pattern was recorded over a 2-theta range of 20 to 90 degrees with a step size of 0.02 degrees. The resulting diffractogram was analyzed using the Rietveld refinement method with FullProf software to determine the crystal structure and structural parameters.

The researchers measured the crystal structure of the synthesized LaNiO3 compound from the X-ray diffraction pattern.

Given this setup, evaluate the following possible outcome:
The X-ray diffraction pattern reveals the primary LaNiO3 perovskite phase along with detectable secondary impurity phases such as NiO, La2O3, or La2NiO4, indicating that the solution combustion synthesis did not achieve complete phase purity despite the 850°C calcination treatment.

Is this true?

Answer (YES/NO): NO